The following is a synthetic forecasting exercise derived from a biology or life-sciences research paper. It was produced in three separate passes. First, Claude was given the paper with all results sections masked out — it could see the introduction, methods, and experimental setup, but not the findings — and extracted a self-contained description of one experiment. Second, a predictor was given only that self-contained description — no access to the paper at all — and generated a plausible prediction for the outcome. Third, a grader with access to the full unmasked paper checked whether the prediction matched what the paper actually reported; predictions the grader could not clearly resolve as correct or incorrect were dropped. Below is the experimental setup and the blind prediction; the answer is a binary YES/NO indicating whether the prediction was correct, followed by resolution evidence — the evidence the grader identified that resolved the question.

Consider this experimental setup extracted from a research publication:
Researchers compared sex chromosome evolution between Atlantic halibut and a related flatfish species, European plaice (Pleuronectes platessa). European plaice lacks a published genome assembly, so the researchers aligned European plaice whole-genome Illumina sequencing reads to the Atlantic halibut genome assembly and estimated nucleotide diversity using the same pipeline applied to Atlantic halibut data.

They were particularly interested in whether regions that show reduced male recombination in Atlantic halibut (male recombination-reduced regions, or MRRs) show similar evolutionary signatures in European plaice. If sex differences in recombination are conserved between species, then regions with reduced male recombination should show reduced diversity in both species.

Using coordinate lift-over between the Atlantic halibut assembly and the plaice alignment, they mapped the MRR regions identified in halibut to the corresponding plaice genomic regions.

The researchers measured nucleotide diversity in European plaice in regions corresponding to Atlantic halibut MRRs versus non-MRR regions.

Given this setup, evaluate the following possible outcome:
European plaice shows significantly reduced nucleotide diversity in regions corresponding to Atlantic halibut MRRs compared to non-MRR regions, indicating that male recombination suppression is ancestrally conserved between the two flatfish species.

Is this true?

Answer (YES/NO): NO